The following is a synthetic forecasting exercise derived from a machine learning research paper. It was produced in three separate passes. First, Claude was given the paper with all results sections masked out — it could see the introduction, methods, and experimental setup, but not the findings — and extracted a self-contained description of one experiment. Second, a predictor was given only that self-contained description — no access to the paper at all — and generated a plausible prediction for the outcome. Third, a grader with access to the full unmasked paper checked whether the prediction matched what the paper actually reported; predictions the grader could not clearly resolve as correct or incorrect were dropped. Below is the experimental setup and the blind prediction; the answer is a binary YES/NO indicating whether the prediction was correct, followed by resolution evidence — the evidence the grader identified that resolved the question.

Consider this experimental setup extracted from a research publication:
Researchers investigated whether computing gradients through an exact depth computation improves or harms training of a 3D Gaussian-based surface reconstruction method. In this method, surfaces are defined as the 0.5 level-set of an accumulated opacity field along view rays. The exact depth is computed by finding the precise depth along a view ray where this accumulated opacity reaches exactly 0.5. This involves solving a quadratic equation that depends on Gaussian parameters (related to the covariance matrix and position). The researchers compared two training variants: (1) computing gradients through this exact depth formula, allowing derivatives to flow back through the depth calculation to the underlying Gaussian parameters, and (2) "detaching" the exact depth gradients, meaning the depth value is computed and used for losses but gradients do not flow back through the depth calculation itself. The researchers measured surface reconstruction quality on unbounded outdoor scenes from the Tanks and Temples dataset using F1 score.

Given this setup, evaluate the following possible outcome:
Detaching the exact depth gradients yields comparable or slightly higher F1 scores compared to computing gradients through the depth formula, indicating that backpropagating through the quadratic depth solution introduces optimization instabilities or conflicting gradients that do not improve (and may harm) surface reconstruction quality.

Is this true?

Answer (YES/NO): YES